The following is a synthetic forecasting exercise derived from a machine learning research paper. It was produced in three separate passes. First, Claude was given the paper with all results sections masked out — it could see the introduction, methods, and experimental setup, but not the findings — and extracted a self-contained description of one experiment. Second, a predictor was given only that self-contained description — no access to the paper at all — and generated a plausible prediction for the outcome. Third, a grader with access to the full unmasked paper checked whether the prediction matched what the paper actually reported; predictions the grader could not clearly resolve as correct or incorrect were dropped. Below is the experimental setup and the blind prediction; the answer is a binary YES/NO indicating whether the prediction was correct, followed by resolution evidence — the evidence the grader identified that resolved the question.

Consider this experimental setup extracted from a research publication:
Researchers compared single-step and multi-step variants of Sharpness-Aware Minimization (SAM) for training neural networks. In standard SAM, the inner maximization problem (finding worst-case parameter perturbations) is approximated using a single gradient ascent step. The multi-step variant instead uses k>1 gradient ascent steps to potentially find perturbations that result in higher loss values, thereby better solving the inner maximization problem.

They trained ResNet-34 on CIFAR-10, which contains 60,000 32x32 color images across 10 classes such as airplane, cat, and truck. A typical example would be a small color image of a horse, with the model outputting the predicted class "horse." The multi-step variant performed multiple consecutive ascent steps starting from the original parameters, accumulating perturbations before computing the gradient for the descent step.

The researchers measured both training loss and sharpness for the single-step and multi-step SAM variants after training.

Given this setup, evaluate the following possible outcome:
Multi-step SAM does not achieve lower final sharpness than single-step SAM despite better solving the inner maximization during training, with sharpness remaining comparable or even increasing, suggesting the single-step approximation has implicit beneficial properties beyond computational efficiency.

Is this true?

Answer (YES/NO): NO